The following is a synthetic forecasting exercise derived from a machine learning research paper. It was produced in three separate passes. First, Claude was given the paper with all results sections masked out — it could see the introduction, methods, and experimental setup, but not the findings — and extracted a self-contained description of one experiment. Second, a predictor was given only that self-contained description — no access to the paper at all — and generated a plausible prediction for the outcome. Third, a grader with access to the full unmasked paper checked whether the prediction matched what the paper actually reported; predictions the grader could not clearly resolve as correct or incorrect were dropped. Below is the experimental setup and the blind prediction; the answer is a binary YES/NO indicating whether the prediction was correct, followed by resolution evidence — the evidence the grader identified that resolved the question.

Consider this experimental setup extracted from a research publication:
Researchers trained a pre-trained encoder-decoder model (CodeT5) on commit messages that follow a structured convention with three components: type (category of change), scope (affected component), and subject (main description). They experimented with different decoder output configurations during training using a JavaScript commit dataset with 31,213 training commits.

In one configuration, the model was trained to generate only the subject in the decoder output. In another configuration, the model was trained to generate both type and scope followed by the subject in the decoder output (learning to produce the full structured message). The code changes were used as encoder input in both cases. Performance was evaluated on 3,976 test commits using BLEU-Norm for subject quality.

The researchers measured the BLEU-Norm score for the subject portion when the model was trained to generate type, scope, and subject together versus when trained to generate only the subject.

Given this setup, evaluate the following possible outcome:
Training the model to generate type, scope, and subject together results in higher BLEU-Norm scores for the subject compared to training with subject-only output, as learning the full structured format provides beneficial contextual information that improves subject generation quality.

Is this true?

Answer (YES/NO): YES